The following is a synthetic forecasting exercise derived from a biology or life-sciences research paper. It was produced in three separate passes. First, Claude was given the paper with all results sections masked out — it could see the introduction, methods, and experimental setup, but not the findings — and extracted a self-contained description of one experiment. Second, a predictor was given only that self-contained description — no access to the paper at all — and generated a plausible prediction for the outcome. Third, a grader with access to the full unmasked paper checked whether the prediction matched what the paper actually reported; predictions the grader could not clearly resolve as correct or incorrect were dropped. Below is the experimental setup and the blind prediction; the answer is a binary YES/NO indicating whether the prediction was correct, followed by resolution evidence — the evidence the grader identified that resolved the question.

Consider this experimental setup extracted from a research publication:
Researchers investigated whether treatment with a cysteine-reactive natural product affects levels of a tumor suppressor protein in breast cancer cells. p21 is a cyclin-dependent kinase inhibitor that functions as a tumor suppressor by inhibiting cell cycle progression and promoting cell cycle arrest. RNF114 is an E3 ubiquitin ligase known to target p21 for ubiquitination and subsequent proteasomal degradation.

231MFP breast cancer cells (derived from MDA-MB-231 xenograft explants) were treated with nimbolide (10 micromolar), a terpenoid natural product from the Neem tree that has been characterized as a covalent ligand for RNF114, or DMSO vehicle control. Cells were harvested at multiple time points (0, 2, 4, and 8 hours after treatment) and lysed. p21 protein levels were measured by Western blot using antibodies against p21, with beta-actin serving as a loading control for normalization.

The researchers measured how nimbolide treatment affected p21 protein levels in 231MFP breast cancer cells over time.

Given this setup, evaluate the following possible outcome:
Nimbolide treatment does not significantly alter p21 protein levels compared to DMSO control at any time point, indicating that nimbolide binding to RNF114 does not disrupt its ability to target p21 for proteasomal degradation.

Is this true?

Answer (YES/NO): NO